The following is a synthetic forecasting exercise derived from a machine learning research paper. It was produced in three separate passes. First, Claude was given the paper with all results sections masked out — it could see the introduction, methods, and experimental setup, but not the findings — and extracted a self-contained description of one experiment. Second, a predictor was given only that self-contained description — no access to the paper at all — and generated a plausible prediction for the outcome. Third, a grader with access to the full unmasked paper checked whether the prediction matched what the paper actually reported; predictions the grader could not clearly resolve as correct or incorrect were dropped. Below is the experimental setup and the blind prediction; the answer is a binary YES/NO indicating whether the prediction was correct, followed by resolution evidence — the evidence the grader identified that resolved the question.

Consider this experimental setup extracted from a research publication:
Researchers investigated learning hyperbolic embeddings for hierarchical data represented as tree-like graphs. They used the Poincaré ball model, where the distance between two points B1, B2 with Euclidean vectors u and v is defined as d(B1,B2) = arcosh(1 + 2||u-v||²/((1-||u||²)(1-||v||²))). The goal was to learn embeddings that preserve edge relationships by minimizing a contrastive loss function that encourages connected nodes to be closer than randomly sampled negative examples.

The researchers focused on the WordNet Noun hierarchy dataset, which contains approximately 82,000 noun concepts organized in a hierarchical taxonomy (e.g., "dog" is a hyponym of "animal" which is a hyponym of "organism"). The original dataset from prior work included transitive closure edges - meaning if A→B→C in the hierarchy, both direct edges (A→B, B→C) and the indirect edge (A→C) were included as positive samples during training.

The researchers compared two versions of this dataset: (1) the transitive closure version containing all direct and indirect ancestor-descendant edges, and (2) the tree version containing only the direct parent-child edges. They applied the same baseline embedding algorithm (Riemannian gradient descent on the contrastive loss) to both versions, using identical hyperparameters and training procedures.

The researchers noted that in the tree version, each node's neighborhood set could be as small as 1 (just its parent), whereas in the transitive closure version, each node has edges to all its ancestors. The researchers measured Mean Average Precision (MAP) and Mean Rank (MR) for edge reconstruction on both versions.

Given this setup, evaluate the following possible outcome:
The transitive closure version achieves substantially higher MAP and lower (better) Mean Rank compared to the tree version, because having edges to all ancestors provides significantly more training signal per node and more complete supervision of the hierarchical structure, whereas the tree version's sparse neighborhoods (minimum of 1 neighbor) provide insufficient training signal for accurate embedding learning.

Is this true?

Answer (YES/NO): YES